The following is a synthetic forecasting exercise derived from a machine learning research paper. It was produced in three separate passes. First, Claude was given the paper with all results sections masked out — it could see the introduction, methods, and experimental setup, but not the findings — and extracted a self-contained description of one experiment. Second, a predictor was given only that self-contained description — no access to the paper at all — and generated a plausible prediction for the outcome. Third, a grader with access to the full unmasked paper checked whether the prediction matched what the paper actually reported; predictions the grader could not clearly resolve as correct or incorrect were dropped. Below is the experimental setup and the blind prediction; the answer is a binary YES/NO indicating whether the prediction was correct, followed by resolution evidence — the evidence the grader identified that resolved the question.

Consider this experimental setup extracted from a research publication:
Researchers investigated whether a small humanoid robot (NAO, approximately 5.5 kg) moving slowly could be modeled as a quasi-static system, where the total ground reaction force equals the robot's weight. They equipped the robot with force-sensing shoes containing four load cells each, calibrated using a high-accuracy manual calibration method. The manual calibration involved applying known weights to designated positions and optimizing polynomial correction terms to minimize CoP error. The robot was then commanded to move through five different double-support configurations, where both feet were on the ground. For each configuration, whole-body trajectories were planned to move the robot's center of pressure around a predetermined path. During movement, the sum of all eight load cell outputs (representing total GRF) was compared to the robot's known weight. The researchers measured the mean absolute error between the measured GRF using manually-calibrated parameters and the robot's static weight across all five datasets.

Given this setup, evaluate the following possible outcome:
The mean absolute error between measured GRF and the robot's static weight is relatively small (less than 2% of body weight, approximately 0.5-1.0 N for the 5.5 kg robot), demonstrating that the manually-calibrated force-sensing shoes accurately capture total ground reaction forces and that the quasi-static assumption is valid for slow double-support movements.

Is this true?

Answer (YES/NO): NO